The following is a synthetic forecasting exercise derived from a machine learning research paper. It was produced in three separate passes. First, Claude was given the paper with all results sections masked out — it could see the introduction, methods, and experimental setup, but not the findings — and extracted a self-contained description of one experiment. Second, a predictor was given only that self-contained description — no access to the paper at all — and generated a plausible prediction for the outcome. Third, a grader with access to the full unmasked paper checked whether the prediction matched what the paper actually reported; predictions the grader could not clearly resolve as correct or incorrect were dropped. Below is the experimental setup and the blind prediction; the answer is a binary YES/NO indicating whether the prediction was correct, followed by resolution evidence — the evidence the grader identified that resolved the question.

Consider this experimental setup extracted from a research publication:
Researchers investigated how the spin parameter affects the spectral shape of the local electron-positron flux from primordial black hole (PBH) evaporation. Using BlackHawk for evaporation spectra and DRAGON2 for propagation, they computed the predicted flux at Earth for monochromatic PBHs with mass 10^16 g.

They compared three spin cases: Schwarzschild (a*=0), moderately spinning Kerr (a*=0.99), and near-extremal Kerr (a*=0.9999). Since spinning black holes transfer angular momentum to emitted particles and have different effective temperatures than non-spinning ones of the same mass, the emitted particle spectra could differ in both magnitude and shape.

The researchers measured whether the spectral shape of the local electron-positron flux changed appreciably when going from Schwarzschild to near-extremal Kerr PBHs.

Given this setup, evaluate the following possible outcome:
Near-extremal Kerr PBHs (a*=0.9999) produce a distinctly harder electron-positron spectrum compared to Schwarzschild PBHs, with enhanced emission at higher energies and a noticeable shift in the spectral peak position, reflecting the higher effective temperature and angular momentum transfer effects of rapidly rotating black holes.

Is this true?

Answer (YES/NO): NO